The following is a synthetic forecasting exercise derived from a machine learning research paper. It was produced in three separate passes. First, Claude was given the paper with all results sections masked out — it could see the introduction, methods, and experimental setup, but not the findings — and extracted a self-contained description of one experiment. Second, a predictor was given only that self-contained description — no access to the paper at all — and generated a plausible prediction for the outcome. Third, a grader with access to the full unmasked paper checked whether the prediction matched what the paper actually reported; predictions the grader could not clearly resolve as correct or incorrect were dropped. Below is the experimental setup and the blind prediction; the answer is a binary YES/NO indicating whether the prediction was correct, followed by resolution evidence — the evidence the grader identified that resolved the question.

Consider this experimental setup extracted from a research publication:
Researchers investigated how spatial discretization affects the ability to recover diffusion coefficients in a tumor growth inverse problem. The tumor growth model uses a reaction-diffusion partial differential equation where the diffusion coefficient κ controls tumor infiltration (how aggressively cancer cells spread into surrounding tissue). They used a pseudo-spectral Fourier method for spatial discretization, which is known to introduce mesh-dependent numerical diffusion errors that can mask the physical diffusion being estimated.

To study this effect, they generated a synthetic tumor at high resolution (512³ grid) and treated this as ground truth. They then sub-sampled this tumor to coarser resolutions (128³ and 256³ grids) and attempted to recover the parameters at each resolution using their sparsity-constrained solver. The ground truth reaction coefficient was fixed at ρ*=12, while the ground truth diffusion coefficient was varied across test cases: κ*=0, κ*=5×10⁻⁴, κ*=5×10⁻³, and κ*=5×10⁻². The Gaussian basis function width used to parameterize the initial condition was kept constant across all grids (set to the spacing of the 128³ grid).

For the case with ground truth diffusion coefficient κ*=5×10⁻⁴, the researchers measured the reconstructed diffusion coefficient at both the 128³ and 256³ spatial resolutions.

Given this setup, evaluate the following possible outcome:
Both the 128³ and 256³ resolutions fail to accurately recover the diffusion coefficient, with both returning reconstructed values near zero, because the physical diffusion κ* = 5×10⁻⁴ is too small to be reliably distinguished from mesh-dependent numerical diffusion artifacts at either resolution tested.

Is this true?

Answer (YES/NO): NO